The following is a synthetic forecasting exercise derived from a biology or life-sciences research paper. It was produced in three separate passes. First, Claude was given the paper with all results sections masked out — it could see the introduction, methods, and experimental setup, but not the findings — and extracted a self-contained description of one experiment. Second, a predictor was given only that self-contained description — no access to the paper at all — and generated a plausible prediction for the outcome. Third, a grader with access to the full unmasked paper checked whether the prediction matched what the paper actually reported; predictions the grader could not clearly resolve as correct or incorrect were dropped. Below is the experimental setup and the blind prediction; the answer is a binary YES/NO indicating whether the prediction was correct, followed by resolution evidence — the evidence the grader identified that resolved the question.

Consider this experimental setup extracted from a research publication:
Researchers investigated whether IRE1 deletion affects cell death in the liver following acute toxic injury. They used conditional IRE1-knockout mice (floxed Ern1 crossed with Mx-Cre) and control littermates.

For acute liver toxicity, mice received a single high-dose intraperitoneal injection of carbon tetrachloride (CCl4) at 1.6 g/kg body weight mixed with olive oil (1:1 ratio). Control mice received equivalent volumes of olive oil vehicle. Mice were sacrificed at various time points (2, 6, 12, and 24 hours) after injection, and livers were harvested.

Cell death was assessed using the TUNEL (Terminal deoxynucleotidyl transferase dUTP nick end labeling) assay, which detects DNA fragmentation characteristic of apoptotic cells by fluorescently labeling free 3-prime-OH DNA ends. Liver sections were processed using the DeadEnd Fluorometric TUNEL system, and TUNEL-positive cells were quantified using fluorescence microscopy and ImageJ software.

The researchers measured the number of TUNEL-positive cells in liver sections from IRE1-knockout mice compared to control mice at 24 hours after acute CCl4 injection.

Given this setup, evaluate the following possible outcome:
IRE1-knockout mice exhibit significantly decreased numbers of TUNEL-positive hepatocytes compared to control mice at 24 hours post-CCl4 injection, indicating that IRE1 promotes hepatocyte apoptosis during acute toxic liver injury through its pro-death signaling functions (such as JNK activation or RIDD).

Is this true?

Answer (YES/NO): YES